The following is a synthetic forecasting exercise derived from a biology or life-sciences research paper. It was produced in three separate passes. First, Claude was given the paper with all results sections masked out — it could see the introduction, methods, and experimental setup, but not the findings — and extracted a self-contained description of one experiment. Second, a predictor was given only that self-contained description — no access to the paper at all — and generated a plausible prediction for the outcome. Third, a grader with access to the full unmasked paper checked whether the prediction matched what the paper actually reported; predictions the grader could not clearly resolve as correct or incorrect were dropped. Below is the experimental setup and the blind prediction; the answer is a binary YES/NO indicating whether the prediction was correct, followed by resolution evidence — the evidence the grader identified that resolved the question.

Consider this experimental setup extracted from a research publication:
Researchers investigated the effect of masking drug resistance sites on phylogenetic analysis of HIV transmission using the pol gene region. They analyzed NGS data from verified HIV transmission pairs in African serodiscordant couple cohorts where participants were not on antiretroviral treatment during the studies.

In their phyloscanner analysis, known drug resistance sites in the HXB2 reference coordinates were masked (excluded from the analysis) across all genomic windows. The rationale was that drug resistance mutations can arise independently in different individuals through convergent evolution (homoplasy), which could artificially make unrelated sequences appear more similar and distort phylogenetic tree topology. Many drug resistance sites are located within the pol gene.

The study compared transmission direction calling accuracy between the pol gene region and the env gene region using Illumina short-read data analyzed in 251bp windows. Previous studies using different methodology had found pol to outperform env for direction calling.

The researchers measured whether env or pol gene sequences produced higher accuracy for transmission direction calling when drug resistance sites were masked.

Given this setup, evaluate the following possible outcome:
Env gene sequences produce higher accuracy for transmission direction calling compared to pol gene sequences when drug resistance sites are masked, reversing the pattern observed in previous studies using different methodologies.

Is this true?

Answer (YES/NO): YES